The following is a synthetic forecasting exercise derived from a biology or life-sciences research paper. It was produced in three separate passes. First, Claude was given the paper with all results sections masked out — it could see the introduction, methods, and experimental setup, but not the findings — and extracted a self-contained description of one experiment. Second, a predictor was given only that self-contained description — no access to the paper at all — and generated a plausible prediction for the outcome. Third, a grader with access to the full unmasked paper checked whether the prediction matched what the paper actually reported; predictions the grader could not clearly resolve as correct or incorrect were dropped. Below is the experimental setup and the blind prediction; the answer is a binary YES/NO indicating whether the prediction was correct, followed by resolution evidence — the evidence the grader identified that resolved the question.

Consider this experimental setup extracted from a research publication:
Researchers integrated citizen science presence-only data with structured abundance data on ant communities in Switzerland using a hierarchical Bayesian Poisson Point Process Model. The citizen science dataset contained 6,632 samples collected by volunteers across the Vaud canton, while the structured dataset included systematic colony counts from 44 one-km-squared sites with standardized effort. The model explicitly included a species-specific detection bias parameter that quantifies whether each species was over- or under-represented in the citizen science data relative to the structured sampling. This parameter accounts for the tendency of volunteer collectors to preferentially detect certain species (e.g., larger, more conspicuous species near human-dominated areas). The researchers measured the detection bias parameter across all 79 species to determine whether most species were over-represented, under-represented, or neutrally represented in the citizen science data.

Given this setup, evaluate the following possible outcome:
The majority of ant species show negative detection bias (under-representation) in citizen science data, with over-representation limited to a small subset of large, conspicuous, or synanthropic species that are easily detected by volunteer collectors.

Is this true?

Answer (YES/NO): NO